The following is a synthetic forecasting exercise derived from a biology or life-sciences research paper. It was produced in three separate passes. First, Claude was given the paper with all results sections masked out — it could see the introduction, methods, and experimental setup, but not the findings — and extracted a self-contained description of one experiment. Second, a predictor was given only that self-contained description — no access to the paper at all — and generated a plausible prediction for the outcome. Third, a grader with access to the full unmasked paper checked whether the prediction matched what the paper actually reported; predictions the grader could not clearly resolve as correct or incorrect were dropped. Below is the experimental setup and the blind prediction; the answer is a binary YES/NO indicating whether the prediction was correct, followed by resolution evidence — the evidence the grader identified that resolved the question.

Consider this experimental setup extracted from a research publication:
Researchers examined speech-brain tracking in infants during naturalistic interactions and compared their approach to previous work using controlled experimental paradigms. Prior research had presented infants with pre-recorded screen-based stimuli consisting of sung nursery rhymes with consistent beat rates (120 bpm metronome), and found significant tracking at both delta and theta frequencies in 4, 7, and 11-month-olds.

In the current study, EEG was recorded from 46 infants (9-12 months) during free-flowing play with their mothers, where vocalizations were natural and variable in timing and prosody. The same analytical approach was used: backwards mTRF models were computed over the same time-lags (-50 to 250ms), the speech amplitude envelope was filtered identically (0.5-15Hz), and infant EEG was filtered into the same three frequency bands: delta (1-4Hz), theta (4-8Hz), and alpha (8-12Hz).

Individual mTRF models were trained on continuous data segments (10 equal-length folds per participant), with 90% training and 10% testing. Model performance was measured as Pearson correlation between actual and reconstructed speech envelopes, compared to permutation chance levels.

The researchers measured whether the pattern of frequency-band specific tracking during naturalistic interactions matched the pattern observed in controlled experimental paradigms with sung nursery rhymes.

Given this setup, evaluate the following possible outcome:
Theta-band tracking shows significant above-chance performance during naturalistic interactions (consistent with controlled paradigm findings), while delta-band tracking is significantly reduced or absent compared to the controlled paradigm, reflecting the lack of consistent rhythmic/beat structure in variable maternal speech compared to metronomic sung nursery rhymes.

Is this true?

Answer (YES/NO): NO